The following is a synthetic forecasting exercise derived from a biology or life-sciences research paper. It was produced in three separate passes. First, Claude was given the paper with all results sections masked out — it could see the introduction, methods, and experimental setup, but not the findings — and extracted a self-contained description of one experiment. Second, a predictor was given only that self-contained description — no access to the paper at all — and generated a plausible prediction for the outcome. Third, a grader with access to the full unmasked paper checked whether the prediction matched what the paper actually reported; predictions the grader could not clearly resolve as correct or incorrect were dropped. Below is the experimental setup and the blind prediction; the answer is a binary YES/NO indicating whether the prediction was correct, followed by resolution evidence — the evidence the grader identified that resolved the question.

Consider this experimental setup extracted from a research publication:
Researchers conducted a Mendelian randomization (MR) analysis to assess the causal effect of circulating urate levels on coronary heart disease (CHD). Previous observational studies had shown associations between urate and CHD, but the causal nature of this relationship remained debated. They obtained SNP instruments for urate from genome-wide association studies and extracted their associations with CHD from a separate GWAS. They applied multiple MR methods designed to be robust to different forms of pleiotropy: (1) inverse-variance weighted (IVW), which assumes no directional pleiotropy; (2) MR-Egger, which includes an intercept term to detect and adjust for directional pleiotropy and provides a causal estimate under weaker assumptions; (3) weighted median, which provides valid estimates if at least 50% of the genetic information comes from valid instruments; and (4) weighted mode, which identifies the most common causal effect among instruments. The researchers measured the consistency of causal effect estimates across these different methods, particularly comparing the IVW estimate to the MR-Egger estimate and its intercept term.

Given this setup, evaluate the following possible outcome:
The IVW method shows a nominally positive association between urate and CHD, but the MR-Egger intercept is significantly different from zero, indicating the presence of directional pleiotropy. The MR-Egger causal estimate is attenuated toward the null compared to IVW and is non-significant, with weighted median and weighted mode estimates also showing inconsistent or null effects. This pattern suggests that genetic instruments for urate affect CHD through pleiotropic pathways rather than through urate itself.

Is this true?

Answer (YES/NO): YES